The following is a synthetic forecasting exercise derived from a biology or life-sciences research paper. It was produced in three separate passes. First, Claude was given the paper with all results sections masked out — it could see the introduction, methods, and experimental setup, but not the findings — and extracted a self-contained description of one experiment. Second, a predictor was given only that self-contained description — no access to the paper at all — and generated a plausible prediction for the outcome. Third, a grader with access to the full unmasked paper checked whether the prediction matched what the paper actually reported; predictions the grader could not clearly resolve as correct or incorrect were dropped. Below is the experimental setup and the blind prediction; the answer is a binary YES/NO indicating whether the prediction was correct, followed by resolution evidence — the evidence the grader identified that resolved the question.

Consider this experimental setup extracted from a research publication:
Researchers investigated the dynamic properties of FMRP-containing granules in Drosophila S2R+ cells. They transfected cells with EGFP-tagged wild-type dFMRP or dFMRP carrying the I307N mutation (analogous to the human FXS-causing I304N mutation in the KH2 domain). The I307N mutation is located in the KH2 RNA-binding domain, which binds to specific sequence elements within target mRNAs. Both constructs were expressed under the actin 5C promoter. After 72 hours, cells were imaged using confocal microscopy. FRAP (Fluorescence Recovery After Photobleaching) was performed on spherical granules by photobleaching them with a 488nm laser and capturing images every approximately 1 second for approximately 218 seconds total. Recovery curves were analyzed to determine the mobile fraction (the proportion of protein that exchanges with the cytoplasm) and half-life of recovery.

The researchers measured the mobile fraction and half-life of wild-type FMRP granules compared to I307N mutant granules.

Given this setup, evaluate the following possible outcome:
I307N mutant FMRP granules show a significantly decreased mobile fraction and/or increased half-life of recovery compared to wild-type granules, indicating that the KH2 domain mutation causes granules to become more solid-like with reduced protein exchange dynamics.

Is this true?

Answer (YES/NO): NO